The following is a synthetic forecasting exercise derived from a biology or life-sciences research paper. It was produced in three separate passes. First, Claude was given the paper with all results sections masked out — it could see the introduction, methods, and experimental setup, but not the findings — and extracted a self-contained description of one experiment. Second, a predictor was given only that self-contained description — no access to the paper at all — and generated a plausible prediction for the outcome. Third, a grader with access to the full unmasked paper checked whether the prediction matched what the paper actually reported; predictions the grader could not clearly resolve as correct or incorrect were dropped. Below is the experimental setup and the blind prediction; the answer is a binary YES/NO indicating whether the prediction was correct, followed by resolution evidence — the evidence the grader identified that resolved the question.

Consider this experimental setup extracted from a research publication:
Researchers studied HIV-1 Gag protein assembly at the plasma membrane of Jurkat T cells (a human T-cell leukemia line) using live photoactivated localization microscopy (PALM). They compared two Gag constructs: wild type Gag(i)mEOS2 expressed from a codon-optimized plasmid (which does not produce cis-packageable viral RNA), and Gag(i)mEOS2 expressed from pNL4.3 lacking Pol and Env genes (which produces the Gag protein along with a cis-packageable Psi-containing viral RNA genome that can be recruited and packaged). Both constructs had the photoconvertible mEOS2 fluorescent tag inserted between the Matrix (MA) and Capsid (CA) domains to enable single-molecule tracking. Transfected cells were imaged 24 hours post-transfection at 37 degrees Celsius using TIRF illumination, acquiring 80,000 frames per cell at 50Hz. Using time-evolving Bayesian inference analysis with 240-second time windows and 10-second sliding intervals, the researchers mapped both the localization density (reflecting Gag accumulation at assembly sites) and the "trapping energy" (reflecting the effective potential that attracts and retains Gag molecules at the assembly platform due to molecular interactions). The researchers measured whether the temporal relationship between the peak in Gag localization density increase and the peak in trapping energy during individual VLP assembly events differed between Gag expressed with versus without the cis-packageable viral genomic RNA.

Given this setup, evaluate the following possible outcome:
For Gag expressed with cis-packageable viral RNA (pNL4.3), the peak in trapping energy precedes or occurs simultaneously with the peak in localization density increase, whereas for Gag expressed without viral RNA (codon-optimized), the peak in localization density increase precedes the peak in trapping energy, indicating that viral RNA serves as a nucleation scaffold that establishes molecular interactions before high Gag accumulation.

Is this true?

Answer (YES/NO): NO